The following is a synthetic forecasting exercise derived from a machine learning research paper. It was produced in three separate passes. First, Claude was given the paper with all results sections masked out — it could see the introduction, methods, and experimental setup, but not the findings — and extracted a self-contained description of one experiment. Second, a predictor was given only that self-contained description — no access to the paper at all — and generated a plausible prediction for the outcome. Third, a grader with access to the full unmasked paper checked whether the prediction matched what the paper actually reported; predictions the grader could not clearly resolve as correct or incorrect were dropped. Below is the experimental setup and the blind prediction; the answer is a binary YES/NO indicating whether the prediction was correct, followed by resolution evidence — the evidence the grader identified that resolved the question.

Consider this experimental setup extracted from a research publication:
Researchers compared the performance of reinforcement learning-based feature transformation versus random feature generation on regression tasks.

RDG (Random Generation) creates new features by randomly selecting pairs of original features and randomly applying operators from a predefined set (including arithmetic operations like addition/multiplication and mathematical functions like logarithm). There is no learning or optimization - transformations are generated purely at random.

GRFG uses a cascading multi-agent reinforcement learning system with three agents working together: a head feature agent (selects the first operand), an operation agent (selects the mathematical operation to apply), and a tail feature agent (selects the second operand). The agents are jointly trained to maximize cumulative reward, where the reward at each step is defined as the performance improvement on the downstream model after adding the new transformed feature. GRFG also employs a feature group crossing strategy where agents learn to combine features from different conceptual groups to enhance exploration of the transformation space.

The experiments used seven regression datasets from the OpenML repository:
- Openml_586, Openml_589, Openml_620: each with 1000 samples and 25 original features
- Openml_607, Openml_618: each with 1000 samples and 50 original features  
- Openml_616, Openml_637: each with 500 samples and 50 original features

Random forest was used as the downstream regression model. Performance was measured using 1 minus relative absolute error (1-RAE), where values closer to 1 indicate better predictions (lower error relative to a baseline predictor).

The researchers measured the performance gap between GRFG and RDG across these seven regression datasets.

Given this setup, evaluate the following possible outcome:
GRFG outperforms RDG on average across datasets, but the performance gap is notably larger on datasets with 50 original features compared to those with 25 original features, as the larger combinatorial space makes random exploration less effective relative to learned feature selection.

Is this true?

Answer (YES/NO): NO